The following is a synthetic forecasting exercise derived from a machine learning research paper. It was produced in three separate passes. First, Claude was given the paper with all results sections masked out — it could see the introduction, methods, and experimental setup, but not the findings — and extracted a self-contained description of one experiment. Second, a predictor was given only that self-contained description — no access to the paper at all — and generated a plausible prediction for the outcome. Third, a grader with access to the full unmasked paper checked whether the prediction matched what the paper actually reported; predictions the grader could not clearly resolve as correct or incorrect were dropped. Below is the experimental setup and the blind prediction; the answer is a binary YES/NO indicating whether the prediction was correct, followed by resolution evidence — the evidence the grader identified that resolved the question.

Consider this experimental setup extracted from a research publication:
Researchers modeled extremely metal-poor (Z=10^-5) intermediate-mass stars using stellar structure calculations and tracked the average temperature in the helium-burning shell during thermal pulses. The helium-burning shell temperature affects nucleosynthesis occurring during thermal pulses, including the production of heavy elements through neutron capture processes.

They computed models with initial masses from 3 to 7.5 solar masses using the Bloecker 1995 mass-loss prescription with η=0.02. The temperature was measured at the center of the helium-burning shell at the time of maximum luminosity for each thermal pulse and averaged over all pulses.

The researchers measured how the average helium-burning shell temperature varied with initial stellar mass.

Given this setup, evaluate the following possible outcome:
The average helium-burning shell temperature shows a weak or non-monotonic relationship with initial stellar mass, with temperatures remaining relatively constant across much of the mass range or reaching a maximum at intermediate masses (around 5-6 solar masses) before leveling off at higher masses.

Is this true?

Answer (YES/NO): NO